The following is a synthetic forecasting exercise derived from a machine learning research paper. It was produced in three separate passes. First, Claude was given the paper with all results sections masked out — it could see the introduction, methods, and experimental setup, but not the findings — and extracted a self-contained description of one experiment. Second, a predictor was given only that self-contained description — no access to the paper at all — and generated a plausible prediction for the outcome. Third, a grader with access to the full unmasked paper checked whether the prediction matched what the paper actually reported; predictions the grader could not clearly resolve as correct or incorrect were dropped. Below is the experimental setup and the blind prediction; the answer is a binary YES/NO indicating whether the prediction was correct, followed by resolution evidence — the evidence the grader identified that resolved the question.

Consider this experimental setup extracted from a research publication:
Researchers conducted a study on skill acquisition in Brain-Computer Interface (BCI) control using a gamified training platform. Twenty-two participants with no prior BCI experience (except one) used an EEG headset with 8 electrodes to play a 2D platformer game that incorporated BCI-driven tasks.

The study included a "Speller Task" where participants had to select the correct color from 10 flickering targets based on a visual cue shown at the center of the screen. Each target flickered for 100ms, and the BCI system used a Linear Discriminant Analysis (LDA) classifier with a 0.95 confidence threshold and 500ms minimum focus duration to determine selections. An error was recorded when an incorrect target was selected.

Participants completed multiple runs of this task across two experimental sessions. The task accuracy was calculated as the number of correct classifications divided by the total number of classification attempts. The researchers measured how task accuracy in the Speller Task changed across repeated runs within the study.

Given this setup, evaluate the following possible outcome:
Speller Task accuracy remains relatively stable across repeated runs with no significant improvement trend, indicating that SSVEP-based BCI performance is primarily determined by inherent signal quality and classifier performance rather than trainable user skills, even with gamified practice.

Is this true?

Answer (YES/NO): NO